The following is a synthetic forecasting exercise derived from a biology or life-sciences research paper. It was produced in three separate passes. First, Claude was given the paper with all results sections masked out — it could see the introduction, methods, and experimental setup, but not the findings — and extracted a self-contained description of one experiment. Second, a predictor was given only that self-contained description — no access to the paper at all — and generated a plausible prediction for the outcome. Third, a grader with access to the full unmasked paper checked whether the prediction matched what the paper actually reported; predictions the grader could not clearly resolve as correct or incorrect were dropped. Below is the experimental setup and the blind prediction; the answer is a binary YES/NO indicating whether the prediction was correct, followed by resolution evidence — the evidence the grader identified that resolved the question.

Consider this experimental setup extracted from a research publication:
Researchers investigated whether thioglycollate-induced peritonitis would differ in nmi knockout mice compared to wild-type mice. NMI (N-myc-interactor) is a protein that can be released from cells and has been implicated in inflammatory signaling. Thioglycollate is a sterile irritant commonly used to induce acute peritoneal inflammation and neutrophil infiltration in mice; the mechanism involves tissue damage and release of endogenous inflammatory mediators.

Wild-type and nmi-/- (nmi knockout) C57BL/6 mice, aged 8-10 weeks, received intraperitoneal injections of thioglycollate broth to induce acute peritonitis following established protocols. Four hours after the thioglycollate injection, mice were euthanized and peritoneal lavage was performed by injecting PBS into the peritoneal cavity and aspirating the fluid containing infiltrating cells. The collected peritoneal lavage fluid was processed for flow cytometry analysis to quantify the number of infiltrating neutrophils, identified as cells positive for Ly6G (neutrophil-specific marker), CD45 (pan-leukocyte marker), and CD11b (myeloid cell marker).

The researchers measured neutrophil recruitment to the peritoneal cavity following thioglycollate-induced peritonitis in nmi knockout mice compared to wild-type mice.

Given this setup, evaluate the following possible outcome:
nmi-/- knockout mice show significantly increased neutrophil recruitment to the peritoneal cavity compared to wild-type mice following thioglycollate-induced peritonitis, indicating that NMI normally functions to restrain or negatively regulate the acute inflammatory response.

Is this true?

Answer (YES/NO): NO